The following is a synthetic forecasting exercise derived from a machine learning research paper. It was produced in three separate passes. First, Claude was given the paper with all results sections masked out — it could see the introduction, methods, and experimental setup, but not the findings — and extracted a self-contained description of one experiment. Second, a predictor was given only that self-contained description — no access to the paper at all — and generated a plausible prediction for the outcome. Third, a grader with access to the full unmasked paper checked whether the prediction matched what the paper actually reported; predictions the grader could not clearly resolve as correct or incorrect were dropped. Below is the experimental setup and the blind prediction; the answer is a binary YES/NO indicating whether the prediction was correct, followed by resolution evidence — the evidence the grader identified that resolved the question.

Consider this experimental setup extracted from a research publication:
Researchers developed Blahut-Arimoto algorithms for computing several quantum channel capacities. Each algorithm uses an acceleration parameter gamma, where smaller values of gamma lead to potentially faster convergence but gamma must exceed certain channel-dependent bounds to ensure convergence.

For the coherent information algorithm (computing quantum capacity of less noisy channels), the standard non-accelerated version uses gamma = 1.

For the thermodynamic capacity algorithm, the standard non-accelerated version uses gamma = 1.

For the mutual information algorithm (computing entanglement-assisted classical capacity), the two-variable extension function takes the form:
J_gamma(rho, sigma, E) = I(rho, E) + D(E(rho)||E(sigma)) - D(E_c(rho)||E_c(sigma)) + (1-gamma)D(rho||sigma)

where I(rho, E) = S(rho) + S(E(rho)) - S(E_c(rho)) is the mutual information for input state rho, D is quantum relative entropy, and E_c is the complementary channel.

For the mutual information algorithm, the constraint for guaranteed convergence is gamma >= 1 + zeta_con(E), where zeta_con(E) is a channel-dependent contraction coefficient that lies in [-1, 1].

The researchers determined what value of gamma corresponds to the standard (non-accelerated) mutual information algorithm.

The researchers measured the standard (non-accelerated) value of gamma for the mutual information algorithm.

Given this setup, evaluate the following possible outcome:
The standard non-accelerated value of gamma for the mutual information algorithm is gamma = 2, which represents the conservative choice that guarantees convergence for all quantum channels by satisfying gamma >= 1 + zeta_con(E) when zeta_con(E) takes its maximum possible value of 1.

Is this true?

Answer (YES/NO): YES